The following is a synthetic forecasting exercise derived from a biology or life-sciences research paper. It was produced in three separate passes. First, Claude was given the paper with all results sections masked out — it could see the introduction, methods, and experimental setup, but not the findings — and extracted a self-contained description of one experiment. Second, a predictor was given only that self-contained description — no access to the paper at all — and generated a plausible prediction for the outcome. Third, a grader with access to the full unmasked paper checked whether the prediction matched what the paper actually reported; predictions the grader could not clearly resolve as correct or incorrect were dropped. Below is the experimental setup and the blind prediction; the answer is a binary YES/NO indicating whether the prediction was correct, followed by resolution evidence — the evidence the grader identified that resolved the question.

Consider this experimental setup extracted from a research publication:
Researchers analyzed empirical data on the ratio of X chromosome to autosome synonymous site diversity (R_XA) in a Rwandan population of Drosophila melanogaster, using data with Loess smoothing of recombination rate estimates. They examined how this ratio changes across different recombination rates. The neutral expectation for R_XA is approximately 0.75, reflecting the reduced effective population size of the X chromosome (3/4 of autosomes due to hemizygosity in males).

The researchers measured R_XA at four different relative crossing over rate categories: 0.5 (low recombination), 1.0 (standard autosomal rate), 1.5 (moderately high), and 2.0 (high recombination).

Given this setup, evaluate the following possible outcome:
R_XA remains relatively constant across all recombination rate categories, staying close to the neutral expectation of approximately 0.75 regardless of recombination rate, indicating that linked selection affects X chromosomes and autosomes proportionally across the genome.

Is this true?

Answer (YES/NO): NO